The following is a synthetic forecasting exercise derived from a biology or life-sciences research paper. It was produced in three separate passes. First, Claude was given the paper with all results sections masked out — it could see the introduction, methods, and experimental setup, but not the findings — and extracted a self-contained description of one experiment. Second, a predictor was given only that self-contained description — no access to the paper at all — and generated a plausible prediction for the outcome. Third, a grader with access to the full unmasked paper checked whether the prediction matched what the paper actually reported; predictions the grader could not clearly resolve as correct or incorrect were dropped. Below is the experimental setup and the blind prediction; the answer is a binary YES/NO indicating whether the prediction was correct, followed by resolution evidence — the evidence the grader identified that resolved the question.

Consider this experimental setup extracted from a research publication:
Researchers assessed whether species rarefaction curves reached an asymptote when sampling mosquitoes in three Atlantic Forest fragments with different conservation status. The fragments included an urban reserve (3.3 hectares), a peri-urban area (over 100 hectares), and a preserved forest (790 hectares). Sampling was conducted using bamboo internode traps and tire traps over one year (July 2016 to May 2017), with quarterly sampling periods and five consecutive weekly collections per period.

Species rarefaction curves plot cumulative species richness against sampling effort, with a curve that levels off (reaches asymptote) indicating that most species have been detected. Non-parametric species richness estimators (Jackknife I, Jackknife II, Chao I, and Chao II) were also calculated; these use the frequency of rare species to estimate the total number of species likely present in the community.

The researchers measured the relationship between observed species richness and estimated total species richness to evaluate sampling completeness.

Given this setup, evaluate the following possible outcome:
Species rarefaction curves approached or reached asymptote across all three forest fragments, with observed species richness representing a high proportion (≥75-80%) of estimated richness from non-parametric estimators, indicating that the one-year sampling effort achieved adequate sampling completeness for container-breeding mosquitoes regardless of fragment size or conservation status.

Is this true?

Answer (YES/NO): YES